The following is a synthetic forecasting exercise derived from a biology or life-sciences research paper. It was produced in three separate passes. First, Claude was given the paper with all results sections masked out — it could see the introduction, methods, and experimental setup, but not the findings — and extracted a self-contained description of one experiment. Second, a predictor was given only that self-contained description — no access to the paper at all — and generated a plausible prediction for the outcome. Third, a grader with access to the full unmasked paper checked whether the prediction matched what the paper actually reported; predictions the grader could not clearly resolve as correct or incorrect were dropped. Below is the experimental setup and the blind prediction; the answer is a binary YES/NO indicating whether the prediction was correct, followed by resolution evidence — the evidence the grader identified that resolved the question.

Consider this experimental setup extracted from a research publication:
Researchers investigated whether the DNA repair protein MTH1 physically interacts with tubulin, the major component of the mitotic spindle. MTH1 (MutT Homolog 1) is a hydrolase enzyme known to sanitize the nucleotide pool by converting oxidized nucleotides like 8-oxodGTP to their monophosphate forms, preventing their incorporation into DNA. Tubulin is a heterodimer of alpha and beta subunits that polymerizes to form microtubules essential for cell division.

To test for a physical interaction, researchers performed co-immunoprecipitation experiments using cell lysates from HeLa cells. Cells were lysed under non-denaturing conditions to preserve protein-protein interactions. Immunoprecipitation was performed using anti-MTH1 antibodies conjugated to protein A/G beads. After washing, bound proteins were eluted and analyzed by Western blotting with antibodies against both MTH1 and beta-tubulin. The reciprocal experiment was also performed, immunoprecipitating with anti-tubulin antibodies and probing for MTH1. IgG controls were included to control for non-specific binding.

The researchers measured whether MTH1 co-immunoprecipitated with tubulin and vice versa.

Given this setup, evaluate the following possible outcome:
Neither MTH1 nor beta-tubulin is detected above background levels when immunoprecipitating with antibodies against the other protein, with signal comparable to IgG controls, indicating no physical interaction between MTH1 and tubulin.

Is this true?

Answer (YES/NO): NO